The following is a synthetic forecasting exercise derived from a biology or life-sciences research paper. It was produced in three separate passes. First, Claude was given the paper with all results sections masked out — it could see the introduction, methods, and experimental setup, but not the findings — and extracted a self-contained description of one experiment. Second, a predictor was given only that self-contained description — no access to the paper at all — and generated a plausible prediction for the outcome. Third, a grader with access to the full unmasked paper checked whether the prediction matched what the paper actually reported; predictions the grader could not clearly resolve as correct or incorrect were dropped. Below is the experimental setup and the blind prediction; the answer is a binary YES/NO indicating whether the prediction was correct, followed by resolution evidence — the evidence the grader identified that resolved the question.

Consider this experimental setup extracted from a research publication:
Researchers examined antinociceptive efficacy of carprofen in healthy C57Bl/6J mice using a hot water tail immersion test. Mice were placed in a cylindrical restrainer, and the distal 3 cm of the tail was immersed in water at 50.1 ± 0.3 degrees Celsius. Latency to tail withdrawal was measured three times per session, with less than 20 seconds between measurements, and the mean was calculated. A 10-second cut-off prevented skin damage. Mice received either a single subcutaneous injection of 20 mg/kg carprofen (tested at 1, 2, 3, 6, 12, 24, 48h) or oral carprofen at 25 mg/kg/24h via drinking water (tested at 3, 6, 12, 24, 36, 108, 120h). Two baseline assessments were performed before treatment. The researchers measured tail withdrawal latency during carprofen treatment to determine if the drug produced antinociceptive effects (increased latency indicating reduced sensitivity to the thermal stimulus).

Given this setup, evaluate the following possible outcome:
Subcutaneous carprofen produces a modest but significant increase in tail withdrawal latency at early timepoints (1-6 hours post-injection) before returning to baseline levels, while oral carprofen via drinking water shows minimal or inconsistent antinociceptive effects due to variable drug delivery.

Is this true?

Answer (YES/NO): NO